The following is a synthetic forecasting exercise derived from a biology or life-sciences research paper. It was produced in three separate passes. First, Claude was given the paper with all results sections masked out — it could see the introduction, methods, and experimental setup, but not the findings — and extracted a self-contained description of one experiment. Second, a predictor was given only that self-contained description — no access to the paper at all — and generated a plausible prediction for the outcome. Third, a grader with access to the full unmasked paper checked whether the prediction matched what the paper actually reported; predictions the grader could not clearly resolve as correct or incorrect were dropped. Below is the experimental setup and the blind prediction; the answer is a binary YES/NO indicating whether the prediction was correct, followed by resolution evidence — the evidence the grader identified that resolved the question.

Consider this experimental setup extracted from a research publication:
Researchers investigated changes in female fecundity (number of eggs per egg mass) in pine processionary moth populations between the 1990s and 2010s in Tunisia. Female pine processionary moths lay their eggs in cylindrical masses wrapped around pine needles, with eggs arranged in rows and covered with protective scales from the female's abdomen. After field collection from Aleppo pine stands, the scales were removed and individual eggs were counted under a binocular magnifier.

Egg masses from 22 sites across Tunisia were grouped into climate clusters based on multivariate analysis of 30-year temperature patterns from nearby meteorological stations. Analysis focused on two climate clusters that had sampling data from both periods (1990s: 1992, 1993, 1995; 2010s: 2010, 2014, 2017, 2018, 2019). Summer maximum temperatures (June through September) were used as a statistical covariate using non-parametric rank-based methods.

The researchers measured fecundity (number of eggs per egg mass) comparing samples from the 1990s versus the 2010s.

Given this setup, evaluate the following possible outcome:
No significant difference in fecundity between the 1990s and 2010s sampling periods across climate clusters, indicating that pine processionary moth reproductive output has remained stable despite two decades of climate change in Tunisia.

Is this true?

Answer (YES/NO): NO